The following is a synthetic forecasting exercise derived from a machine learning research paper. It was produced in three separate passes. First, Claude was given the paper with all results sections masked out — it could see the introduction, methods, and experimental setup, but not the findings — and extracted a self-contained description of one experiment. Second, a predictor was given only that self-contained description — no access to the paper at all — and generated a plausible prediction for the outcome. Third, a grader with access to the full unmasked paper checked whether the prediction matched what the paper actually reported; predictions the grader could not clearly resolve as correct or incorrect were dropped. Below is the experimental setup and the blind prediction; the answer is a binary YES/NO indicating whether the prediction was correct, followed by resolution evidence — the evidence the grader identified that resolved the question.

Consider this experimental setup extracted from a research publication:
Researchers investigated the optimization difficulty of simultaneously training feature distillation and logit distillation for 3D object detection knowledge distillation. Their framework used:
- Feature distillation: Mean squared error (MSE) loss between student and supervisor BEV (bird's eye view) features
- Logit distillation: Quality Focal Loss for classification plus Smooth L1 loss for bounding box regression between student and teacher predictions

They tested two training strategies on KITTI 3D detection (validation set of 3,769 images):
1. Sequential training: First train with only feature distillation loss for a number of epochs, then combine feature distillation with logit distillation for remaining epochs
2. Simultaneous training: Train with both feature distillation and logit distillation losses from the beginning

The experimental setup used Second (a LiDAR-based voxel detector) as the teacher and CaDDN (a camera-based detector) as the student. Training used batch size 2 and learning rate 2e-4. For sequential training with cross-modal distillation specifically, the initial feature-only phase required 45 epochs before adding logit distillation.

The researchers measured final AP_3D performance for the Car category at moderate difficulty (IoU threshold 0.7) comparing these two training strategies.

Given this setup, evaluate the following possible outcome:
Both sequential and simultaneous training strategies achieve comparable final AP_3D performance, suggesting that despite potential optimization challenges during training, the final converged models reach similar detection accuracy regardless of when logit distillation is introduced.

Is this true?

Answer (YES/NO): NO